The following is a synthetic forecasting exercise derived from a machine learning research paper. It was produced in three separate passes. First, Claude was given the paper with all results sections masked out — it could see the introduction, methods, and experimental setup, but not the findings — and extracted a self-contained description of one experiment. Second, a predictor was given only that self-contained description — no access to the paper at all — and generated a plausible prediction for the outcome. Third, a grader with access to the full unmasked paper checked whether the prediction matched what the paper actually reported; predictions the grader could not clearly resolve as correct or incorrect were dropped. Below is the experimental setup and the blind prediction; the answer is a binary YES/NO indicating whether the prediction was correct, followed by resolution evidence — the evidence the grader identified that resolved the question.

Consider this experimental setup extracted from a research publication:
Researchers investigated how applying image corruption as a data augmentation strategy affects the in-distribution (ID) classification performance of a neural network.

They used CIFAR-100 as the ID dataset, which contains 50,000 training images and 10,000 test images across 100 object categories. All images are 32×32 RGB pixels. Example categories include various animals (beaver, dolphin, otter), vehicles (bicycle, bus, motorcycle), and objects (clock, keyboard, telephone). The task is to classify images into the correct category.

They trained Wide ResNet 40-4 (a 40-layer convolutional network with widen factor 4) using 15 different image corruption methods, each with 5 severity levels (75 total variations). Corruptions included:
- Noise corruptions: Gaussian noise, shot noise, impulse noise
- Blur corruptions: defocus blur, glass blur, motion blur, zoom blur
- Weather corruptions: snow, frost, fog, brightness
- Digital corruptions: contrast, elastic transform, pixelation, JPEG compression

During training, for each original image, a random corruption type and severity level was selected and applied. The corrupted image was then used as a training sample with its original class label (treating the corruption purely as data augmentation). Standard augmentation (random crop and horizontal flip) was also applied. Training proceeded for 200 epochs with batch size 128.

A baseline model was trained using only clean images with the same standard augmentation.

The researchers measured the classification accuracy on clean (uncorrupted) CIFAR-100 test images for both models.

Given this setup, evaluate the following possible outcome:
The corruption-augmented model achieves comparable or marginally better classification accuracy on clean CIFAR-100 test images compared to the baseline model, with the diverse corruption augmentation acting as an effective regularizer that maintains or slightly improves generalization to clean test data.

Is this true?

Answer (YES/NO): NO